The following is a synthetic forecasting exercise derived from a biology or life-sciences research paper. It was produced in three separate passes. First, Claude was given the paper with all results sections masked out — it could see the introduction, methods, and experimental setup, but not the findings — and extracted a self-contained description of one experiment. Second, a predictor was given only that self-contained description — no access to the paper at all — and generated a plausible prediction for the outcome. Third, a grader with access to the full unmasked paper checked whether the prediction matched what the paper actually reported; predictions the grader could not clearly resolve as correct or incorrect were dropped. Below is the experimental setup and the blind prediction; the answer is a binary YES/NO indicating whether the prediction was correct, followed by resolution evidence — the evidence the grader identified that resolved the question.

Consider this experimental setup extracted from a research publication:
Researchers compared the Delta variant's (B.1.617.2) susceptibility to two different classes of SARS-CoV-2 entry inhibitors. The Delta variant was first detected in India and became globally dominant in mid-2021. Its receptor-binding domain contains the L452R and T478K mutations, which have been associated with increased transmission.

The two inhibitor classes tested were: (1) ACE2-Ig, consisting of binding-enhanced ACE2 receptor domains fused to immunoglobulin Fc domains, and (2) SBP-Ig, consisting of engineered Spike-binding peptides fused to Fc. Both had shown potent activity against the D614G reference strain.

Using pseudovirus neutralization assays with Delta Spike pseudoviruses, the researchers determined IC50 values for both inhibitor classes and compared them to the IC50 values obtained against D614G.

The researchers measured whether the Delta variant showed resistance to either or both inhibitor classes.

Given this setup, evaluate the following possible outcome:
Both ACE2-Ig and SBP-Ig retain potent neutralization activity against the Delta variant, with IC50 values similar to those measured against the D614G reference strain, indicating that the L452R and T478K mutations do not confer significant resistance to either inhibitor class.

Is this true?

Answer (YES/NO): YES